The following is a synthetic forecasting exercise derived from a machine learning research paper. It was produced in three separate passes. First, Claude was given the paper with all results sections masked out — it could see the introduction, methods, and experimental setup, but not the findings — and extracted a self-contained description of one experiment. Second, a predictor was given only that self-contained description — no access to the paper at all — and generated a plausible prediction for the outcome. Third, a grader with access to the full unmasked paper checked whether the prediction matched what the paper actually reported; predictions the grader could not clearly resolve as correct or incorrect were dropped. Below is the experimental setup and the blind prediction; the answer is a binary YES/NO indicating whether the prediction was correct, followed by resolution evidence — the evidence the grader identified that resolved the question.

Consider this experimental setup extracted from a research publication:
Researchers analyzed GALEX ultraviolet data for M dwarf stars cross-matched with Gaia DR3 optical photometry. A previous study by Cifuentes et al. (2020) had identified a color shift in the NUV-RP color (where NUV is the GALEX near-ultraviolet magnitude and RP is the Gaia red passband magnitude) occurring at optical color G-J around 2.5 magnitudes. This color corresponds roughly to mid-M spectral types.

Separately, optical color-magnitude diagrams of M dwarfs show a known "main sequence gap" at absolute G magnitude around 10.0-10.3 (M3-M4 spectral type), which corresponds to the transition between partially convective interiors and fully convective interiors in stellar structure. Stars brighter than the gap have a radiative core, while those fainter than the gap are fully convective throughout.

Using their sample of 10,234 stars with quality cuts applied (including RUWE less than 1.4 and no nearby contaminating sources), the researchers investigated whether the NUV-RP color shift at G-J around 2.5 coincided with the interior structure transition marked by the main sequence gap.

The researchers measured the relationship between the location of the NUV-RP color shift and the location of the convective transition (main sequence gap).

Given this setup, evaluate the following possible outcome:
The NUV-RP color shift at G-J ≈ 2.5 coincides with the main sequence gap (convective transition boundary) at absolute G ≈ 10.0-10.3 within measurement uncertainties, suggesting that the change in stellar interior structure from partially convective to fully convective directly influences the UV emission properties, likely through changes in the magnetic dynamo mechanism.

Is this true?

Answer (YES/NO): NO